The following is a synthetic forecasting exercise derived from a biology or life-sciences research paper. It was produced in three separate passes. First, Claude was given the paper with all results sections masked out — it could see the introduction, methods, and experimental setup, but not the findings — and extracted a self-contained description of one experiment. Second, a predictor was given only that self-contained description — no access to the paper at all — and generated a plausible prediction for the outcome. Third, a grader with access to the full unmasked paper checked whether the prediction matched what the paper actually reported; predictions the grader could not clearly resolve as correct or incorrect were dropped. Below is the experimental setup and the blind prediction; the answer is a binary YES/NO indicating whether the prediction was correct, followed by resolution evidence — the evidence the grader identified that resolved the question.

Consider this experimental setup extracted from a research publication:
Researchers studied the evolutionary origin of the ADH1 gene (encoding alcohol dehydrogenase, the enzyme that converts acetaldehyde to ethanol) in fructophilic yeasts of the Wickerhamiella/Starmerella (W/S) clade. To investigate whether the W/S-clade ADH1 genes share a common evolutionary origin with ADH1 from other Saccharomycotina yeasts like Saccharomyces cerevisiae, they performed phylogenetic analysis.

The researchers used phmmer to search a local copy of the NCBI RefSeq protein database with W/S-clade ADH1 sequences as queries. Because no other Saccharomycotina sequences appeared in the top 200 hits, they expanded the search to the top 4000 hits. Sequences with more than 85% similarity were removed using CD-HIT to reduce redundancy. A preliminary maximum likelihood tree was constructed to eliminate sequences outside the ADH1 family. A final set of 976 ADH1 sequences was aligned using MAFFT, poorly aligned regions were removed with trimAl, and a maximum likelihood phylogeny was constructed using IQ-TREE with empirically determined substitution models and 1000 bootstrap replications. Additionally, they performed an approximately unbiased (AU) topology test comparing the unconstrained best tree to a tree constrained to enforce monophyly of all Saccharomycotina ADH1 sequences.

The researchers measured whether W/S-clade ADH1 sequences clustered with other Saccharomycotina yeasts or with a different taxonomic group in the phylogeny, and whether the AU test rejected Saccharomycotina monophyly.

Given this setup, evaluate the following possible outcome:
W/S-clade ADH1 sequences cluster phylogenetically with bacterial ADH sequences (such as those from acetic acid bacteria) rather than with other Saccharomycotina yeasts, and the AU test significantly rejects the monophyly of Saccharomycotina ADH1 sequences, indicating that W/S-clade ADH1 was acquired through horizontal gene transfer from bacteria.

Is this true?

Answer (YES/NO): YES